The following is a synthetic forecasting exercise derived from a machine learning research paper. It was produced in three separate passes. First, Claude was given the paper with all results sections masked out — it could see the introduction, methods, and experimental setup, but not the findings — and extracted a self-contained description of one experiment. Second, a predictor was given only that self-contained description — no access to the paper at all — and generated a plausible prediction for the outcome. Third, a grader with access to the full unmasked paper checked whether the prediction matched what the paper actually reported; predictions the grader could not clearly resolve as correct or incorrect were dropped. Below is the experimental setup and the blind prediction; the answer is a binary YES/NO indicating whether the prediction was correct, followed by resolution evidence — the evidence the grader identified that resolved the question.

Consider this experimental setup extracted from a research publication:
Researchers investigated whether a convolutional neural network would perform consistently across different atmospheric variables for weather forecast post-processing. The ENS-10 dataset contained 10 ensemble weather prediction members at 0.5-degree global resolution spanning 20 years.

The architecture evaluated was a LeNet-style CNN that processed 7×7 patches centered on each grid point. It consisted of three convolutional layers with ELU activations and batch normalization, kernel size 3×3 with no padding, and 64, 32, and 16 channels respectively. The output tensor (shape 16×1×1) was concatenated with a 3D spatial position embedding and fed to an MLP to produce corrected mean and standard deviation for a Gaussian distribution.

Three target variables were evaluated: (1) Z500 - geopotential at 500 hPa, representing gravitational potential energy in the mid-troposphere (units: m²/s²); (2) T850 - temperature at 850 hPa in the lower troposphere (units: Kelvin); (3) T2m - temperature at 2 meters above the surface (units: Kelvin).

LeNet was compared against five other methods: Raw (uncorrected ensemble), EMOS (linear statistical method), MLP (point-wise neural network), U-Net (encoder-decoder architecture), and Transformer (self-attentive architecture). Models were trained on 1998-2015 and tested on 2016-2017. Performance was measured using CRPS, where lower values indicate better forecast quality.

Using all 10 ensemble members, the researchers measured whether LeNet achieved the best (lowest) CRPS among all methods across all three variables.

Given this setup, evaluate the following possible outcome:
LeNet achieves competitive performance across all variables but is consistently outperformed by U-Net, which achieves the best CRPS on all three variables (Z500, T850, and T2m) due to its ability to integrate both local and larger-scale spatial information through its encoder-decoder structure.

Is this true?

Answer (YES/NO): NO